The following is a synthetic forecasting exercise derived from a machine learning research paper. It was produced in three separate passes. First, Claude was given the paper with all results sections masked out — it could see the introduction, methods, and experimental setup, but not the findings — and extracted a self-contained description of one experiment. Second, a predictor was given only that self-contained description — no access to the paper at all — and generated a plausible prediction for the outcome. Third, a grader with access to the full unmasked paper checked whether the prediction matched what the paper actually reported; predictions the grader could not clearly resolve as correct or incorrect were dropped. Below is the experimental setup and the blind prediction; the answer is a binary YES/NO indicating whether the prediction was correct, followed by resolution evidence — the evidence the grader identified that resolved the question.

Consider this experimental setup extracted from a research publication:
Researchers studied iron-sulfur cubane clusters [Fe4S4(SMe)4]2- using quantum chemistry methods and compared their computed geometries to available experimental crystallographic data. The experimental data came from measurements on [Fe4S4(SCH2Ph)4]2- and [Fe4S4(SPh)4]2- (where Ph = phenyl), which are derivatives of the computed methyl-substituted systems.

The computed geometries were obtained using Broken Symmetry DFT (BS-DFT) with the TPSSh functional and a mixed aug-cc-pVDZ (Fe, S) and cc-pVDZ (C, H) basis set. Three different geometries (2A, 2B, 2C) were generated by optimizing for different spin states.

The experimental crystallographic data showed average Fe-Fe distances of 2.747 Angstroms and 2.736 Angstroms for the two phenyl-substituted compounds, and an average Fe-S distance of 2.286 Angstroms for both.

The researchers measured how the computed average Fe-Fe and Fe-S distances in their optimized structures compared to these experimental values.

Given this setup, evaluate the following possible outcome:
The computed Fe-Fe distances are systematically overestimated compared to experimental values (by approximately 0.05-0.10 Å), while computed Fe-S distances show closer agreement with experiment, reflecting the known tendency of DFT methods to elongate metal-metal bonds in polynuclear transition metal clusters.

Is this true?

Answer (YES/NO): NO